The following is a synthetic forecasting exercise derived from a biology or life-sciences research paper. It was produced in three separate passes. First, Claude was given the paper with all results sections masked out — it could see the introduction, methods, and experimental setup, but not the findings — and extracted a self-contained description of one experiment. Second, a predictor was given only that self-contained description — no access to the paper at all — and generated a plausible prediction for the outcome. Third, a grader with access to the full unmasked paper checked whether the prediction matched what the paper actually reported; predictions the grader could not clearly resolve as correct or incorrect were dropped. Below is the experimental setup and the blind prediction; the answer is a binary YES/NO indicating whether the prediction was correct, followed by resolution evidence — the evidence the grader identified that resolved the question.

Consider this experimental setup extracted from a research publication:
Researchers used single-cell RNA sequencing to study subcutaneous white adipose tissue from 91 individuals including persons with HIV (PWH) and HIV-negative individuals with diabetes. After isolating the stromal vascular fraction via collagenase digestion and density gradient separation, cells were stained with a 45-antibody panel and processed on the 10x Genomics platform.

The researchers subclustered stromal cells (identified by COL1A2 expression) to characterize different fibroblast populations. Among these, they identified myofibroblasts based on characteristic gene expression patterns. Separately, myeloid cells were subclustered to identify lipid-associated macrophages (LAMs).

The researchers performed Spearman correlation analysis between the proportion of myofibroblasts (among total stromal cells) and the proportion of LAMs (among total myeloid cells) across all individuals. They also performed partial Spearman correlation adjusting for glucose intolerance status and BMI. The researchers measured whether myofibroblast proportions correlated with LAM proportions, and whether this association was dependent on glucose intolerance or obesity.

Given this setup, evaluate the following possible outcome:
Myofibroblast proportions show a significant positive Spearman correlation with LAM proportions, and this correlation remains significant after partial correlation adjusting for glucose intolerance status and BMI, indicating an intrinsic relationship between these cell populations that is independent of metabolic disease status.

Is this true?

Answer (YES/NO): YES